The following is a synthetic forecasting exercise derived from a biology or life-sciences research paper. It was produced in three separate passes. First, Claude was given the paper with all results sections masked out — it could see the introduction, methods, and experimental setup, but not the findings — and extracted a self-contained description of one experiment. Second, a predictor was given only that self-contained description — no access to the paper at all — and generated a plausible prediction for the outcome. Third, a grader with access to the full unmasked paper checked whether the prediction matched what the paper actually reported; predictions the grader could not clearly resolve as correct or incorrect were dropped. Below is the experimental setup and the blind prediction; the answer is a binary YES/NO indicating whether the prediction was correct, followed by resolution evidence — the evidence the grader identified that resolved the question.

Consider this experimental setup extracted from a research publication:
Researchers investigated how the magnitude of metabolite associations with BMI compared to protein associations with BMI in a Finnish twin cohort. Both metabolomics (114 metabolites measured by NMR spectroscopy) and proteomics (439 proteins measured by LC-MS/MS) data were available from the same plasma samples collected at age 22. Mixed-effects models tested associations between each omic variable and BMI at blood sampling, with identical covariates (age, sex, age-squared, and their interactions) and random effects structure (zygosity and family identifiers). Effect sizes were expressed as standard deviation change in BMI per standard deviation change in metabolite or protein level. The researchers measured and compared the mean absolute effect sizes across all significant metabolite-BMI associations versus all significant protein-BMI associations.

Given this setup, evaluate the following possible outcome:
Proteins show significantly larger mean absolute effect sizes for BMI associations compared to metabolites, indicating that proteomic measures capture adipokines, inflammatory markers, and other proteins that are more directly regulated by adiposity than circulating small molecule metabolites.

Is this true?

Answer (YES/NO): NO